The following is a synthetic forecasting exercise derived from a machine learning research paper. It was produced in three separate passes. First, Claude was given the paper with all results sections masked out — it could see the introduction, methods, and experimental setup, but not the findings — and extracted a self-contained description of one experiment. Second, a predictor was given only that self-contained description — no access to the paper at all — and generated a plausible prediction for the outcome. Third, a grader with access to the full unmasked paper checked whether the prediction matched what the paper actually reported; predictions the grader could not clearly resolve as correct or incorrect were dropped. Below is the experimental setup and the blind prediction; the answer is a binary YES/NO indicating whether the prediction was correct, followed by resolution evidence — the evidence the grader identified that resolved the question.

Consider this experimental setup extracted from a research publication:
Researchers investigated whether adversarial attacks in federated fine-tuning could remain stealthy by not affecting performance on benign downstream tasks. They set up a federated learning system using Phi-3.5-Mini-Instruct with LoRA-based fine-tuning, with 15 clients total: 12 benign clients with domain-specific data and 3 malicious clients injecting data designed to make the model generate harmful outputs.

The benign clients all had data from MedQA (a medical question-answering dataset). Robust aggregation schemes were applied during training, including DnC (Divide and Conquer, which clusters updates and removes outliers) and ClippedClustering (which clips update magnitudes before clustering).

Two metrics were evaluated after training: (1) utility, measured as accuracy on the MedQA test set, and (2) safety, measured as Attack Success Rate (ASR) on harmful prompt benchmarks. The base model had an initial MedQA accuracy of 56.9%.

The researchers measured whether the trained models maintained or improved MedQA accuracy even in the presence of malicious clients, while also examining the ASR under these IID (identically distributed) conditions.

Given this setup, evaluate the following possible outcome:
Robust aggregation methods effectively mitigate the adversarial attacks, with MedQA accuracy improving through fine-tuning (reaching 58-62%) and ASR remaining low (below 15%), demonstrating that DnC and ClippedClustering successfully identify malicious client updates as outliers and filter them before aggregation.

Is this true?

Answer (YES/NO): YES